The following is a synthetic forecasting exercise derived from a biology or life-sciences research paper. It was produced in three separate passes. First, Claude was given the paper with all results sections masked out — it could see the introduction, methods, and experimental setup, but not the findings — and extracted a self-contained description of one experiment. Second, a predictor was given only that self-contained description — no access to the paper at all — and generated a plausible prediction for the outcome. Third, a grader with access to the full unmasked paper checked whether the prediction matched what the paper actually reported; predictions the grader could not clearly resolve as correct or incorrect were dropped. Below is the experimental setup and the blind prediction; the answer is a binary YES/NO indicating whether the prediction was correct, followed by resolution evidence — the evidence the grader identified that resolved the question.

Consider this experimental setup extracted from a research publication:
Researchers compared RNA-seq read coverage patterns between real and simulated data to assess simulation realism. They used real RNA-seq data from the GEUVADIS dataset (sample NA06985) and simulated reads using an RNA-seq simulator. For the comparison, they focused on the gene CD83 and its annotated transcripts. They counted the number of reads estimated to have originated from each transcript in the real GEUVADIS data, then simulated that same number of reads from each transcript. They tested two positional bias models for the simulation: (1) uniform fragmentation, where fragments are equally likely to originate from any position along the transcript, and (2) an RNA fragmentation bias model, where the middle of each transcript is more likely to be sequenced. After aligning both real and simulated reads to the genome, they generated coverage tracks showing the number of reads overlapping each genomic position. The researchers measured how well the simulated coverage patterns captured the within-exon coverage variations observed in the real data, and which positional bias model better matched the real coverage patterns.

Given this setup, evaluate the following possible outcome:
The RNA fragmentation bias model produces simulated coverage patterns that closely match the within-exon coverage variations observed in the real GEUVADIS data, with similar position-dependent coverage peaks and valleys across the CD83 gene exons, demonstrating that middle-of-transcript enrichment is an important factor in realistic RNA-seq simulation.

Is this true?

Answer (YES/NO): NO